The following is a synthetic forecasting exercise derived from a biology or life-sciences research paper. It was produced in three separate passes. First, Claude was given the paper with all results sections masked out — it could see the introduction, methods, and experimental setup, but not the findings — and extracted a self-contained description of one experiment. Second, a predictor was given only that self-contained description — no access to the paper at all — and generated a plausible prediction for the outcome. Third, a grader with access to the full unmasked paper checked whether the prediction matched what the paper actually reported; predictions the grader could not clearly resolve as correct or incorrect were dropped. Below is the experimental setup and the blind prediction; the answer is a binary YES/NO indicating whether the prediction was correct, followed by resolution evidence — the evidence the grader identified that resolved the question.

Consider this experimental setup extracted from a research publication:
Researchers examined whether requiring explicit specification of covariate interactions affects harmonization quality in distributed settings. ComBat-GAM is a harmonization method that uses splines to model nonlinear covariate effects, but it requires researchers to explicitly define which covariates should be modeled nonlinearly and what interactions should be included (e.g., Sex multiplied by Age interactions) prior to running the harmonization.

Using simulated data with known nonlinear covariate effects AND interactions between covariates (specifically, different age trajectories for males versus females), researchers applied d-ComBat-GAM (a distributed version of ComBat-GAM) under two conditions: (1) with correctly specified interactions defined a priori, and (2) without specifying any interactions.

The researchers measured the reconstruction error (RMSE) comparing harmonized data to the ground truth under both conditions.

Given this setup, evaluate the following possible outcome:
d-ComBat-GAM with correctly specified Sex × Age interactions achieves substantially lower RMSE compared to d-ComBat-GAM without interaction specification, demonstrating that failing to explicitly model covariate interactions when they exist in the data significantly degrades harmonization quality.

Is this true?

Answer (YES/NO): YES